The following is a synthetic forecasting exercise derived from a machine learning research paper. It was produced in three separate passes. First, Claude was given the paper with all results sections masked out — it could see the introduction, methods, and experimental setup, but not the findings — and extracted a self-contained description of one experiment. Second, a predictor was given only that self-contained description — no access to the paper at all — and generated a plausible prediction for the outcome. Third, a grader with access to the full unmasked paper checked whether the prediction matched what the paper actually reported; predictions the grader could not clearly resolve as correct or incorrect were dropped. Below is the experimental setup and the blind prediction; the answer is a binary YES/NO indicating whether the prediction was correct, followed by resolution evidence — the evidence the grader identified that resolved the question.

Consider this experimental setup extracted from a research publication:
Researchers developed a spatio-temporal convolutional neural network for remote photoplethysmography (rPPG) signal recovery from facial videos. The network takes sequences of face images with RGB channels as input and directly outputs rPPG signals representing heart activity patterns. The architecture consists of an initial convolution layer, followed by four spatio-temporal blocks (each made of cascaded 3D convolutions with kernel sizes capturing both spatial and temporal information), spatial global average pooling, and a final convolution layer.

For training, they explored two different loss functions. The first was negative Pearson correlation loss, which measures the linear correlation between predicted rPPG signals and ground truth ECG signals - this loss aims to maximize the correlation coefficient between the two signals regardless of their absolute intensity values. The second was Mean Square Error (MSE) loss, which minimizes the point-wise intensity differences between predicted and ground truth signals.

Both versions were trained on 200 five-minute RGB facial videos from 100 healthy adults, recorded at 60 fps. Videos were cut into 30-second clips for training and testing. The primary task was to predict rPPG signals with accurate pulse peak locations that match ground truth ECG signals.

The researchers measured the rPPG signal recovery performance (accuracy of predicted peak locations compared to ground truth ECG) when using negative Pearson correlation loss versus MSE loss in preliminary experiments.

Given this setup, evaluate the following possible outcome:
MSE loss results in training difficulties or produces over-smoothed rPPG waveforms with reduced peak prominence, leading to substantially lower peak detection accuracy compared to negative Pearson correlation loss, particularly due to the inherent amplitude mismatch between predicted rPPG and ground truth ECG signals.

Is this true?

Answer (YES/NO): NO